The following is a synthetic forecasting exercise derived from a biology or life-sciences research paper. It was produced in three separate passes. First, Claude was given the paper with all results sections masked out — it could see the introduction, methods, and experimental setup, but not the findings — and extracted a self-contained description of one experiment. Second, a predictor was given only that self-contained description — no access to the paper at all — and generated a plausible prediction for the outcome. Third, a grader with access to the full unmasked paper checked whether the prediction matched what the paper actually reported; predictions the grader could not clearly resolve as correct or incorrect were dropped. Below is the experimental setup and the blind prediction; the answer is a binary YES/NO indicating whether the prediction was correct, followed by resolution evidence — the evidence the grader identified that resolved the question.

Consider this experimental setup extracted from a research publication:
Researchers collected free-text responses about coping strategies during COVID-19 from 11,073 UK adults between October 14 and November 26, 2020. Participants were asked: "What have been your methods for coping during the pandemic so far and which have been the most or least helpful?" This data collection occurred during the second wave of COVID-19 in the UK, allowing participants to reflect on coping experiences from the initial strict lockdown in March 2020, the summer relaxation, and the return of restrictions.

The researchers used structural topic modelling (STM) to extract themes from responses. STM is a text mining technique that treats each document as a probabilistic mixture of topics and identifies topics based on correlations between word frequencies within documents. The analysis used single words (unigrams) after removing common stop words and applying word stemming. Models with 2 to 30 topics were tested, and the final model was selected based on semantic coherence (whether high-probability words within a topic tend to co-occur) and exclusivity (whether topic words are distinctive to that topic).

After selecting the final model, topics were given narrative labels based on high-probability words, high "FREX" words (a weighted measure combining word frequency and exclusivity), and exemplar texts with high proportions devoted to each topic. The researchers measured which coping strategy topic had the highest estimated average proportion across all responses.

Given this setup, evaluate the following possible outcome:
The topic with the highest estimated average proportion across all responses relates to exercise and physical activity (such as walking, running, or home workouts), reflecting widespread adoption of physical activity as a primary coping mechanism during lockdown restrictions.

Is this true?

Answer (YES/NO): NO